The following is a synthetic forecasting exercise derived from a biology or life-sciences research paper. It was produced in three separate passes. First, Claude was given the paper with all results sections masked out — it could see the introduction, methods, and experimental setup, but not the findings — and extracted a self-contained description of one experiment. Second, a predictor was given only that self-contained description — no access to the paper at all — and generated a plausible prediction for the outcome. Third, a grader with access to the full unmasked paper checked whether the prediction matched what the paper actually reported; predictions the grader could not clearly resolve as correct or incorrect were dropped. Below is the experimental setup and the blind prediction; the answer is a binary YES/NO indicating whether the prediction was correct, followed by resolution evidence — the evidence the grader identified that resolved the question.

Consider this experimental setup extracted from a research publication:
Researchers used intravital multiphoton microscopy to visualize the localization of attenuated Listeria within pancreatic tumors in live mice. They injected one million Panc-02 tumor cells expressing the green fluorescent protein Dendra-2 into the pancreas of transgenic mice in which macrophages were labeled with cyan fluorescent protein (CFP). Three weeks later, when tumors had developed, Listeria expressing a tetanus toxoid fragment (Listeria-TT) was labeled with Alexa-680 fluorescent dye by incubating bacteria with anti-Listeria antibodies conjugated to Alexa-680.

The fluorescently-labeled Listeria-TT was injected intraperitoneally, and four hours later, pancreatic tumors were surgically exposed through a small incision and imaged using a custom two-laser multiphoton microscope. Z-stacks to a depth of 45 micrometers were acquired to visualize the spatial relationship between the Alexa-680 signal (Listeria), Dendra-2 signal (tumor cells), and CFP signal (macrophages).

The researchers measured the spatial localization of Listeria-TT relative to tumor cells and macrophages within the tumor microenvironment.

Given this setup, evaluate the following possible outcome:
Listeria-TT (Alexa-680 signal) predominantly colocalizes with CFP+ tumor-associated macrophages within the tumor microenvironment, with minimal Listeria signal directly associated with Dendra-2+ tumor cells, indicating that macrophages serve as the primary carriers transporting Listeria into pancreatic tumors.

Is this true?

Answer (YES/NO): NO